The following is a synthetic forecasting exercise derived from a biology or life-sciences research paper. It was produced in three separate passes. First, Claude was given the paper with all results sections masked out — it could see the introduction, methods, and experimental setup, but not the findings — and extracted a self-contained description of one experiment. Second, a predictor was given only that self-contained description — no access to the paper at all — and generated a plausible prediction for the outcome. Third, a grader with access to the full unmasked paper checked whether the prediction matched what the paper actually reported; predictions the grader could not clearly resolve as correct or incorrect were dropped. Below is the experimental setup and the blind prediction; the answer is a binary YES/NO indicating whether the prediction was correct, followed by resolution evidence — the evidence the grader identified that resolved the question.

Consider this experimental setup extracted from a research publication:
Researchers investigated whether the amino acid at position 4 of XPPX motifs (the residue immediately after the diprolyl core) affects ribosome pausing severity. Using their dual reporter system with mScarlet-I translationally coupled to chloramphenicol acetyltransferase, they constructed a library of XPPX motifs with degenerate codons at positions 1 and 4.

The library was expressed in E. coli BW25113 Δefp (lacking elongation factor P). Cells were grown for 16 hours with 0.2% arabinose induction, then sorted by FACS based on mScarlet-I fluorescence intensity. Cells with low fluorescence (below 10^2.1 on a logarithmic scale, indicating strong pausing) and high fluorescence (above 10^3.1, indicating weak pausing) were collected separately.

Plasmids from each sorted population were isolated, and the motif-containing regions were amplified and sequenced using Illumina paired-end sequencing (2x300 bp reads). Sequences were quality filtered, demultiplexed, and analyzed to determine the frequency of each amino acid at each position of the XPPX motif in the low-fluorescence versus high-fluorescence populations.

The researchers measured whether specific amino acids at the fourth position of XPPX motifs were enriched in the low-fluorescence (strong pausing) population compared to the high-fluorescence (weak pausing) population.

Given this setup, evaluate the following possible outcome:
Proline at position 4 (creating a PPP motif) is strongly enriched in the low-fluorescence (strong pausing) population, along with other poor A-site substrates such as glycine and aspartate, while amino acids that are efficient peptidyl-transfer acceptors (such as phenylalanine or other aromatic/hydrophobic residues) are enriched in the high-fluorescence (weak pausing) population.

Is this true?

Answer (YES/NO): NO